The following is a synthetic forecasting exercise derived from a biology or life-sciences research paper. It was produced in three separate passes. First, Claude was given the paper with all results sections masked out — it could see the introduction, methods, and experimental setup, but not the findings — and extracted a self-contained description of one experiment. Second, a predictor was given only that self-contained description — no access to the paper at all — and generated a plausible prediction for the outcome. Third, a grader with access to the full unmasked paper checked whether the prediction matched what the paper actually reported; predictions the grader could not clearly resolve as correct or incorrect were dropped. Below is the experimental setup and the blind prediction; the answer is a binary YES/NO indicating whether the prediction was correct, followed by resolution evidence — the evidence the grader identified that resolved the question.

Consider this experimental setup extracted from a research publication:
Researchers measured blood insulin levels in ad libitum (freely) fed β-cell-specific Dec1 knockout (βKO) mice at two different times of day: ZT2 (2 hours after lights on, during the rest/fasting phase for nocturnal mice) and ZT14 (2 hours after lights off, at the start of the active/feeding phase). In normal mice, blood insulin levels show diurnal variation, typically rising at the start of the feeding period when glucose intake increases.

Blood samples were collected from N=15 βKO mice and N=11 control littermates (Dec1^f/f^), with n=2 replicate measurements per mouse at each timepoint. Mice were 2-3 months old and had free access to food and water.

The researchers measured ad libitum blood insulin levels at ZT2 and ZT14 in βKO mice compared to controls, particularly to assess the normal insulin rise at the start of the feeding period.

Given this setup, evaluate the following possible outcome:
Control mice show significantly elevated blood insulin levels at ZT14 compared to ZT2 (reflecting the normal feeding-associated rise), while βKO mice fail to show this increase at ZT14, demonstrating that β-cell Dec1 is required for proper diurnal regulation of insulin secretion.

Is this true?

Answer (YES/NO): YES